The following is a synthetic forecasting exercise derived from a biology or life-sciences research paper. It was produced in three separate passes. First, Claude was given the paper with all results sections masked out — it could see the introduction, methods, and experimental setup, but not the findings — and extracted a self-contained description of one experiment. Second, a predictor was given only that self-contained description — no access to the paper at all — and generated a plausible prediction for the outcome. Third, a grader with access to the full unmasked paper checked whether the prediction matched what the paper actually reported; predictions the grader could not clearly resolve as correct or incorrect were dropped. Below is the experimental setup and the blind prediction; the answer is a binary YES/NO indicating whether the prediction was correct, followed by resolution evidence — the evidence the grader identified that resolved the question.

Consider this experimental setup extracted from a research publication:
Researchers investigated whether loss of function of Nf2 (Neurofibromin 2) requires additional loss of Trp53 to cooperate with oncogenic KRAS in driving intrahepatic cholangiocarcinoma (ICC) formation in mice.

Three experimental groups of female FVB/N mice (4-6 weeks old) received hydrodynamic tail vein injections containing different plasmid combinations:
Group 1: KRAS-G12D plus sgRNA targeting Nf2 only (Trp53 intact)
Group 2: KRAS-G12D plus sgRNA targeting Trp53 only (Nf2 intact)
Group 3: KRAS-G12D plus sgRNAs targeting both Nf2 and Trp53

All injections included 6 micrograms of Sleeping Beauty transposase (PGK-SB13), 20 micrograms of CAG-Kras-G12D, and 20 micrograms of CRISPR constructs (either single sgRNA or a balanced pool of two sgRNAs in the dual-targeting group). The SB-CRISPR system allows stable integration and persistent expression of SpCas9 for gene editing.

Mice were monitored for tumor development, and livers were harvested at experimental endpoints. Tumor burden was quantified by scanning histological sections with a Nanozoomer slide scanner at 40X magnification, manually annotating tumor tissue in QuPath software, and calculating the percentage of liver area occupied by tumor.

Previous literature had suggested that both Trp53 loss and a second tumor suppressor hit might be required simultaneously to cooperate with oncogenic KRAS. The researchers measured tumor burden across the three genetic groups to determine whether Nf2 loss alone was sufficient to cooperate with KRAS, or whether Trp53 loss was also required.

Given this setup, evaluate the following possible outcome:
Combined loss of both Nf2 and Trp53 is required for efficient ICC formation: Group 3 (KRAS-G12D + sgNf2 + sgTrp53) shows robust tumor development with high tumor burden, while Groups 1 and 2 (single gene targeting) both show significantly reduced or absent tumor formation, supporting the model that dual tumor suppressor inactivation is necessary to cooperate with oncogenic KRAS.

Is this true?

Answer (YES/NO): NO